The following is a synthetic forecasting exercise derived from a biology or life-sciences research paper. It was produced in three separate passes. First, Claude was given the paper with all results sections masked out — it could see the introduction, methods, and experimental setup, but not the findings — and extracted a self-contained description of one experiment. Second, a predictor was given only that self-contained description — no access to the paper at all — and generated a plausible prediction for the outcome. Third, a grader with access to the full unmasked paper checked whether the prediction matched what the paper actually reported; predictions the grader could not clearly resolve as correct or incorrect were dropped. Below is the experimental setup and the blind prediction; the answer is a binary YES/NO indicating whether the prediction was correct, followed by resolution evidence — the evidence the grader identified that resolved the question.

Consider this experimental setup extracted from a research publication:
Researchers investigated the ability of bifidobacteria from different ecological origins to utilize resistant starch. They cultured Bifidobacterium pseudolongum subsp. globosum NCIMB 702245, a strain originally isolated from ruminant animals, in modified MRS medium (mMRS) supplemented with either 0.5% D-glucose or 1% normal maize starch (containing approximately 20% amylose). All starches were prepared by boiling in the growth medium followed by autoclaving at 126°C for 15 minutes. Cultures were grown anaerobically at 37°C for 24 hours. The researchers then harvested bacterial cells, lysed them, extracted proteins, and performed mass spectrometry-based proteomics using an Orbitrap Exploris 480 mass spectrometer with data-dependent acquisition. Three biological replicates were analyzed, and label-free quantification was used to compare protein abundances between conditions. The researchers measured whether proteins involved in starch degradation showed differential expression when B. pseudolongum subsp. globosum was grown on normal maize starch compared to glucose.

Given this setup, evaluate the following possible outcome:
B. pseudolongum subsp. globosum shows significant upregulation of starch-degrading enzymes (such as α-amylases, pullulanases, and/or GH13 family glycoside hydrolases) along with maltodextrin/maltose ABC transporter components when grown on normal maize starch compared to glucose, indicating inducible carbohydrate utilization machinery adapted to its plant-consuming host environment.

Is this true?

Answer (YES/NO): NO